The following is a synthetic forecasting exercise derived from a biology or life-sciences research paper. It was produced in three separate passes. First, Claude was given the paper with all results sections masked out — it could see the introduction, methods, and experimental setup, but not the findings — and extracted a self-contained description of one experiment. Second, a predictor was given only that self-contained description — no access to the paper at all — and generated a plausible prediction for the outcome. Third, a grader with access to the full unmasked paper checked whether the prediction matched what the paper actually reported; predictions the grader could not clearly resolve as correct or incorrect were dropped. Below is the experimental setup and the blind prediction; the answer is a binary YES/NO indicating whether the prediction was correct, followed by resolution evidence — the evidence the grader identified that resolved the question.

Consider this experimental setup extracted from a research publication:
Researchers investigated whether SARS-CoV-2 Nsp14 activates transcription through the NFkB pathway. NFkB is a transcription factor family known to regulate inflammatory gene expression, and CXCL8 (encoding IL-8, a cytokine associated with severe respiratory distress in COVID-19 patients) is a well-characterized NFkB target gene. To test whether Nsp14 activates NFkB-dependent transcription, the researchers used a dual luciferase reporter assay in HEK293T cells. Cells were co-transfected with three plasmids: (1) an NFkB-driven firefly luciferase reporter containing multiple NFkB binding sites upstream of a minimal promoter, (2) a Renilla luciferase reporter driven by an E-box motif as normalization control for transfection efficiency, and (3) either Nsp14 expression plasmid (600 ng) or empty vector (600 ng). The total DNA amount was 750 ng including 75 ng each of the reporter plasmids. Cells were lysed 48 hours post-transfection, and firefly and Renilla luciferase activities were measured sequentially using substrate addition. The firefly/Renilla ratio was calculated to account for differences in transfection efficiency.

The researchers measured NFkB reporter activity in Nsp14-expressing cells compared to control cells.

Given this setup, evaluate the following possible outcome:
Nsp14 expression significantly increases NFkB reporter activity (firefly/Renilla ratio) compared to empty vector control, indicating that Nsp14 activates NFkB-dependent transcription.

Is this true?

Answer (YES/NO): YES